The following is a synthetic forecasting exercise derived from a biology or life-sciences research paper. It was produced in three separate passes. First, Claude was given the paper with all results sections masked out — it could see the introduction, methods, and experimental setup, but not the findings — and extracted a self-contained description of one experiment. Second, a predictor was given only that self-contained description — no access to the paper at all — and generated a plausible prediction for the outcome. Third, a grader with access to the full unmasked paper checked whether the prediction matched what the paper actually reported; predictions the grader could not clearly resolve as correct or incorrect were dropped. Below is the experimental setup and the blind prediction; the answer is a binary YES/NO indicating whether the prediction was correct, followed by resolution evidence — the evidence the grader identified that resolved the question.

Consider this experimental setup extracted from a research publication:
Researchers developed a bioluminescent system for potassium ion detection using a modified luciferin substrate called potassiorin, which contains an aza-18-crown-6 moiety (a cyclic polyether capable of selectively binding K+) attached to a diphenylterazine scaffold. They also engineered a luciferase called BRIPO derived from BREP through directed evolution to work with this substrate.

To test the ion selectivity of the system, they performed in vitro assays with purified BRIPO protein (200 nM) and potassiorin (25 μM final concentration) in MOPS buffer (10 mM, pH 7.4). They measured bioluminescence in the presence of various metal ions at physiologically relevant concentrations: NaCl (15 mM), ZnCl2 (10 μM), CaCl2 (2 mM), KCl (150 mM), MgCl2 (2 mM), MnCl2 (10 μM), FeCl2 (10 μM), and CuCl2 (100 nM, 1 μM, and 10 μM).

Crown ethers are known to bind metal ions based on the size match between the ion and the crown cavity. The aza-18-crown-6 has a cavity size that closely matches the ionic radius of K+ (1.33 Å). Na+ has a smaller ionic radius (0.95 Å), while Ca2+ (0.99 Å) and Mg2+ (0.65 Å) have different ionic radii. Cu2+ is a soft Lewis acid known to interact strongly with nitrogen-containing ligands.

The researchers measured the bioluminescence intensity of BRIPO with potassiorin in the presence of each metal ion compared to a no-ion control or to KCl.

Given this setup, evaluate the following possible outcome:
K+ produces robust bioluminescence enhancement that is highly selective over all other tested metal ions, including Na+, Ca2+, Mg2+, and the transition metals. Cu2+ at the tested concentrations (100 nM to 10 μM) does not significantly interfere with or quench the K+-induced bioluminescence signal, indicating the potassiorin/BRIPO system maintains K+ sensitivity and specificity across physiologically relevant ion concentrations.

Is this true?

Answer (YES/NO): NO